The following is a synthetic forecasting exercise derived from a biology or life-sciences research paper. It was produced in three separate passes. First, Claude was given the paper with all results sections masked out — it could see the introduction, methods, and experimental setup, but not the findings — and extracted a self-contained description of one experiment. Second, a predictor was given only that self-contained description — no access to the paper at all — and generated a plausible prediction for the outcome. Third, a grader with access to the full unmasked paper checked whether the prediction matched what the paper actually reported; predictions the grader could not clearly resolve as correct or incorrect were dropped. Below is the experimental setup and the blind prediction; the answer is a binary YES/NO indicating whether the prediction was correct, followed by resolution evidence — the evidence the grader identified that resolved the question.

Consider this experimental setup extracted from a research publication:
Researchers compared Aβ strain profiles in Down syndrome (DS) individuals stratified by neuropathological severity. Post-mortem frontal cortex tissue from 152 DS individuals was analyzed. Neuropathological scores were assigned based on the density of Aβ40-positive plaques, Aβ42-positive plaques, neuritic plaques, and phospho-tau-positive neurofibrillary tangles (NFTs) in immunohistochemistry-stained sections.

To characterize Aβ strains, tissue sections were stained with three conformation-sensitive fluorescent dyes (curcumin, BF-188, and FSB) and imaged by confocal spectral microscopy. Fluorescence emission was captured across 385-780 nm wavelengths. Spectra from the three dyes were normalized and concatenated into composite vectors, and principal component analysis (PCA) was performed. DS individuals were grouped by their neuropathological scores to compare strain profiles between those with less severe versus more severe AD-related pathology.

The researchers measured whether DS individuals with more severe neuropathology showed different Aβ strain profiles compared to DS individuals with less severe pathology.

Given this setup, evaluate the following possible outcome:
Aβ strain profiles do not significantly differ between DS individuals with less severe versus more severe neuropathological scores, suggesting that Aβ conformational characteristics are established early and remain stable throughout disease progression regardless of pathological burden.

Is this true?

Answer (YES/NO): NO